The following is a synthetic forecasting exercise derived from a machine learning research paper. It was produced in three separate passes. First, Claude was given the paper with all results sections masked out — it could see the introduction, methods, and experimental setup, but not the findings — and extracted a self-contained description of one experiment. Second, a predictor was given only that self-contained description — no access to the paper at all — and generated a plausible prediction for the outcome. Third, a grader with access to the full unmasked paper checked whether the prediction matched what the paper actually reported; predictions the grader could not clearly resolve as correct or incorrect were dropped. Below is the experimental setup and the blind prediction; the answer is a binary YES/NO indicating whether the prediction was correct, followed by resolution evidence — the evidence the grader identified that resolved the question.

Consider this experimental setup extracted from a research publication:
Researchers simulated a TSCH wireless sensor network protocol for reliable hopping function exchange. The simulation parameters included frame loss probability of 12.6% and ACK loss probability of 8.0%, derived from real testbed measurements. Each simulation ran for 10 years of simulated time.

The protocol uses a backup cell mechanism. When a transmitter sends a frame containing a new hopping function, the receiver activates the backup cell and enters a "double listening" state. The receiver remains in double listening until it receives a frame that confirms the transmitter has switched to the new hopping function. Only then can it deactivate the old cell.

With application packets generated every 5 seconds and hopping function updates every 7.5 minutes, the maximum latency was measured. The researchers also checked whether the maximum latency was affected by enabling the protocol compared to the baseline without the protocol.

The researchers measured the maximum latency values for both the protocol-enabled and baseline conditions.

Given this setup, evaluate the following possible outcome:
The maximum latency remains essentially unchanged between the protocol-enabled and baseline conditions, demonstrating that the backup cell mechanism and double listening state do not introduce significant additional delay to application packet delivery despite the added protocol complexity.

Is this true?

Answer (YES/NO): YES